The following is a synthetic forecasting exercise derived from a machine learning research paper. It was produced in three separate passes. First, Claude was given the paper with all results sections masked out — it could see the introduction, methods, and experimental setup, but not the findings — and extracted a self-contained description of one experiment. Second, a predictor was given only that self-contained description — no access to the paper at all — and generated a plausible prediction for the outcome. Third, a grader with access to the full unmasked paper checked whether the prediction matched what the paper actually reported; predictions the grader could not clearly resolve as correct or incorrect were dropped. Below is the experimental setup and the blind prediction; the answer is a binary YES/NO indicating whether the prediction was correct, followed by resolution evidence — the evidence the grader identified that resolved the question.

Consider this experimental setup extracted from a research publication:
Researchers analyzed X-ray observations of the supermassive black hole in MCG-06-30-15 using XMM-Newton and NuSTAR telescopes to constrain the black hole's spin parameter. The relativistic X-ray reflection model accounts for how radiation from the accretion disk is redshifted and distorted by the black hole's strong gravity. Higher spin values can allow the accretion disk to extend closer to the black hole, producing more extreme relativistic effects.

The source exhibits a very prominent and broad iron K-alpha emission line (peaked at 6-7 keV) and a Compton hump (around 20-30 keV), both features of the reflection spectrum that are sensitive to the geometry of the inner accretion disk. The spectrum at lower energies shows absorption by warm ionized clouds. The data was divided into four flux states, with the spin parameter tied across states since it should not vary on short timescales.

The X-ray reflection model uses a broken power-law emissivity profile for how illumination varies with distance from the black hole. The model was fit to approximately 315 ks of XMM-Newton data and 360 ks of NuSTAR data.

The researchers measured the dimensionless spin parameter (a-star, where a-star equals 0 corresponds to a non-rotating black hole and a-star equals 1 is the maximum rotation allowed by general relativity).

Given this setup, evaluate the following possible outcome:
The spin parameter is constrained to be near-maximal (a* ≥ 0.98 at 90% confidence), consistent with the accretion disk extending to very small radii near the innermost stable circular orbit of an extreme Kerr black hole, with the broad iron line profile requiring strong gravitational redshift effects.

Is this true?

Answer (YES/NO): NO